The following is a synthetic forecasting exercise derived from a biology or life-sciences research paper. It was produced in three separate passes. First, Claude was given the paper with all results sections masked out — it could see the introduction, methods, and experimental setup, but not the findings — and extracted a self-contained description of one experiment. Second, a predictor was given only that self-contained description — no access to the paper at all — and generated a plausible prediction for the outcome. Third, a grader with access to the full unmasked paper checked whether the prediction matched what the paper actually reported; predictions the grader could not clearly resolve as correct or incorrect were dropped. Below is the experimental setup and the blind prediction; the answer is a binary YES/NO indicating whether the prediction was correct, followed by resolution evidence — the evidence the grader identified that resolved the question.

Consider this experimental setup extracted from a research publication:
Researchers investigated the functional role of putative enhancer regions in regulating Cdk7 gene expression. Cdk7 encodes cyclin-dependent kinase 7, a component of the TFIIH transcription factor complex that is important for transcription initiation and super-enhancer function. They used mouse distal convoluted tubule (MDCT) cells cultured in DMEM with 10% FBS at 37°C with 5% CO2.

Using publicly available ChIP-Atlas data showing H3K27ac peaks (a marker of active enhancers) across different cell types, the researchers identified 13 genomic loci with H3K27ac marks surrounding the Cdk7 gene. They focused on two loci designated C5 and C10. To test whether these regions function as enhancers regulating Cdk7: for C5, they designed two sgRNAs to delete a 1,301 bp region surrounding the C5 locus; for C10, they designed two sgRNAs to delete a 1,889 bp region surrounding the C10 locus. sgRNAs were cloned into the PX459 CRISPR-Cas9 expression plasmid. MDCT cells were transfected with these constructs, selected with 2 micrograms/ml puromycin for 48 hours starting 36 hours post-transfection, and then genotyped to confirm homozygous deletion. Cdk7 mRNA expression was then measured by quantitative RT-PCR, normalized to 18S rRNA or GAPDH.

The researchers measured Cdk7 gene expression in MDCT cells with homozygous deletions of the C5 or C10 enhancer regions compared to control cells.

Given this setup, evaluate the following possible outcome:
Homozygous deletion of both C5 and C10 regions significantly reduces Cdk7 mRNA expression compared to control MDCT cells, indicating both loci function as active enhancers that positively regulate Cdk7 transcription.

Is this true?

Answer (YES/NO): YES